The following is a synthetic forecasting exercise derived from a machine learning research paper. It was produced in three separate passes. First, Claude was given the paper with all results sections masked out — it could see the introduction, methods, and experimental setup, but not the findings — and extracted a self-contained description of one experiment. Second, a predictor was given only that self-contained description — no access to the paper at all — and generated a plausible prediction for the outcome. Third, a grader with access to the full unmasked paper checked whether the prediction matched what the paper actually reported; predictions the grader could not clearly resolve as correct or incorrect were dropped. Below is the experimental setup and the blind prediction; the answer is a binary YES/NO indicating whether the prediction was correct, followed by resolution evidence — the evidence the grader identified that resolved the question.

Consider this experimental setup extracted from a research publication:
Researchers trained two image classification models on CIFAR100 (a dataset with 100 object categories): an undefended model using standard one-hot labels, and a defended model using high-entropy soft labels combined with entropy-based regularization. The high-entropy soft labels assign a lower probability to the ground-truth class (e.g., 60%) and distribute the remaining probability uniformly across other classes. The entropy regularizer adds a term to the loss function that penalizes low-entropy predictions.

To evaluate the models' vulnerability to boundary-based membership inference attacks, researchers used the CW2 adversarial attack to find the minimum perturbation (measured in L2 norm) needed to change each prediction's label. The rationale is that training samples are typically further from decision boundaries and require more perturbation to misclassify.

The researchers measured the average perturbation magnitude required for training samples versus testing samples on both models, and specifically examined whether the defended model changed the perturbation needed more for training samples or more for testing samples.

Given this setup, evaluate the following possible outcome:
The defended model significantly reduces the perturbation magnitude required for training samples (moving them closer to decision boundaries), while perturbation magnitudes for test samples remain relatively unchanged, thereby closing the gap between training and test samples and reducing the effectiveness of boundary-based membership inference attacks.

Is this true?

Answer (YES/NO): YES